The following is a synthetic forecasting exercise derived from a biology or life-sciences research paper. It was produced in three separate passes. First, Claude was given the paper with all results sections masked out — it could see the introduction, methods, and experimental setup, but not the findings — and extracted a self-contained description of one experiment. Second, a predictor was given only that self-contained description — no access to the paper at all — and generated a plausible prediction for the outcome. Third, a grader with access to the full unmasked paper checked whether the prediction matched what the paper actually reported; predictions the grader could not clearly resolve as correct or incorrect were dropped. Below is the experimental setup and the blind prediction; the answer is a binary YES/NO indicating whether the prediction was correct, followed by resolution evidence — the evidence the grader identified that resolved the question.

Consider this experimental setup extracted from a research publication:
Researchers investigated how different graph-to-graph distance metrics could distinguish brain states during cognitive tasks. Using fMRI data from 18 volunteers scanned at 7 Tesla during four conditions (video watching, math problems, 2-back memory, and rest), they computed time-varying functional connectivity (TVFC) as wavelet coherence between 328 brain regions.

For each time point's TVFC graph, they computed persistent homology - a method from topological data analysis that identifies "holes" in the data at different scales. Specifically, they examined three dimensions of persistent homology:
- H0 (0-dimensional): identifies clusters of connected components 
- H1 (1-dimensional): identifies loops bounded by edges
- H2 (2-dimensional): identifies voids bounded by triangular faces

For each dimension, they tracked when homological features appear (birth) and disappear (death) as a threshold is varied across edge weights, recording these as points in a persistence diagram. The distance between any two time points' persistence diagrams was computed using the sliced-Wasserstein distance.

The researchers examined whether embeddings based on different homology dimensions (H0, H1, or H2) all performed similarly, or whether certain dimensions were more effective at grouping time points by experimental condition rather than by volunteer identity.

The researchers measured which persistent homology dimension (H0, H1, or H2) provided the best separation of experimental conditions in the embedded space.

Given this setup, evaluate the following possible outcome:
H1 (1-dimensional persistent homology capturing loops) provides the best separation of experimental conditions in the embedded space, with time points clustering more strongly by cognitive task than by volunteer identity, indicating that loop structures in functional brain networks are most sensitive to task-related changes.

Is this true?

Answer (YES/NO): YES